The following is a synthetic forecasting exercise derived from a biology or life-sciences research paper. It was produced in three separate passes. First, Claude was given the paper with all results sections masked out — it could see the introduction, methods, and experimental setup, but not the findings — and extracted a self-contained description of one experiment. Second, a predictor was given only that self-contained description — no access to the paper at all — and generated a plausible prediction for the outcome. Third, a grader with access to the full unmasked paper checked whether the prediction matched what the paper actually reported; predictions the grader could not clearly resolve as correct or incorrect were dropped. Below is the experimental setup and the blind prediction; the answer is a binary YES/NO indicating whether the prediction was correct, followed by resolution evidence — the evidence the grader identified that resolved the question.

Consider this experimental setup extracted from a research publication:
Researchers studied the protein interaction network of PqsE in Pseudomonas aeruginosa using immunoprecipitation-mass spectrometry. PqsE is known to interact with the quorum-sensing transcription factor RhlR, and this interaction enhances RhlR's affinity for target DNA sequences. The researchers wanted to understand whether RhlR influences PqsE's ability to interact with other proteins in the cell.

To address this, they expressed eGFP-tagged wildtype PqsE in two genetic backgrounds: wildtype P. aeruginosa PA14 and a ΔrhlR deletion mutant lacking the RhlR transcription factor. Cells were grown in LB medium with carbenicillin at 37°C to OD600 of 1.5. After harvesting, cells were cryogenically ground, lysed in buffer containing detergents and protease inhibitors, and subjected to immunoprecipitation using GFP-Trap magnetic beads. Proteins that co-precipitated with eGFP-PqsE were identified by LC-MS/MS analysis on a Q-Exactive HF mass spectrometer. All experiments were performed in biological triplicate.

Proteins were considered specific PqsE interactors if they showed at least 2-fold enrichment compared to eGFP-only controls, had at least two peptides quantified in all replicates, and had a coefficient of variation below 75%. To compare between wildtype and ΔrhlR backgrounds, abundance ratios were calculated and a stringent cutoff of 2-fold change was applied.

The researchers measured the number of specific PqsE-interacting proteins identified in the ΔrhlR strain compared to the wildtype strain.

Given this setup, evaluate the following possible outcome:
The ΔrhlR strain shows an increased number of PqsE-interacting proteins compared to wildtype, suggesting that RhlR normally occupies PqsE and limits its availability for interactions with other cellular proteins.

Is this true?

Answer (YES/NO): YES